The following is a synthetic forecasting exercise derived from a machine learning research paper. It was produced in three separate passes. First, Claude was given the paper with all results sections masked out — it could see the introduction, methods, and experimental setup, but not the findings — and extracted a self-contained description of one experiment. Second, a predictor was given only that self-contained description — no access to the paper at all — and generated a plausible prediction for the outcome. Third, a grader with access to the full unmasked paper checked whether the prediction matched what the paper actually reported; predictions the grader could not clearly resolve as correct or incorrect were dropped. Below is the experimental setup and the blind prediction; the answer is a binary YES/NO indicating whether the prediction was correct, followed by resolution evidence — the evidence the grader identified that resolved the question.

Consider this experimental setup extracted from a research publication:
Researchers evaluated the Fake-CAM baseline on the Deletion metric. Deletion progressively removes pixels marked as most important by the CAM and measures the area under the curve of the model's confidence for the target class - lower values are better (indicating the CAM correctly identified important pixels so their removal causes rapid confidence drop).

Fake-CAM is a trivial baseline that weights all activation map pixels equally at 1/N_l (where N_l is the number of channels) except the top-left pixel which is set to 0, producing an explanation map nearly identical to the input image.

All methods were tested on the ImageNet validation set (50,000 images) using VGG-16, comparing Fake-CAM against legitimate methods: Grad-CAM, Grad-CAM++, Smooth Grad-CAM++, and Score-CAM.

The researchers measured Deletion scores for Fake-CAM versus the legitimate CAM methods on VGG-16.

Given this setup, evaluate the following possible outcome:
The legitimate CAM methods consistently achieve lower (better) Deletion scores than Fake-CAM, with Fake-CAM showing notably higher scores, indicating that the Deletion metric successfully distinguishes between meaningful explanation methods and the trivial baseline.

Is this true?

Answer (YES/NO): YES